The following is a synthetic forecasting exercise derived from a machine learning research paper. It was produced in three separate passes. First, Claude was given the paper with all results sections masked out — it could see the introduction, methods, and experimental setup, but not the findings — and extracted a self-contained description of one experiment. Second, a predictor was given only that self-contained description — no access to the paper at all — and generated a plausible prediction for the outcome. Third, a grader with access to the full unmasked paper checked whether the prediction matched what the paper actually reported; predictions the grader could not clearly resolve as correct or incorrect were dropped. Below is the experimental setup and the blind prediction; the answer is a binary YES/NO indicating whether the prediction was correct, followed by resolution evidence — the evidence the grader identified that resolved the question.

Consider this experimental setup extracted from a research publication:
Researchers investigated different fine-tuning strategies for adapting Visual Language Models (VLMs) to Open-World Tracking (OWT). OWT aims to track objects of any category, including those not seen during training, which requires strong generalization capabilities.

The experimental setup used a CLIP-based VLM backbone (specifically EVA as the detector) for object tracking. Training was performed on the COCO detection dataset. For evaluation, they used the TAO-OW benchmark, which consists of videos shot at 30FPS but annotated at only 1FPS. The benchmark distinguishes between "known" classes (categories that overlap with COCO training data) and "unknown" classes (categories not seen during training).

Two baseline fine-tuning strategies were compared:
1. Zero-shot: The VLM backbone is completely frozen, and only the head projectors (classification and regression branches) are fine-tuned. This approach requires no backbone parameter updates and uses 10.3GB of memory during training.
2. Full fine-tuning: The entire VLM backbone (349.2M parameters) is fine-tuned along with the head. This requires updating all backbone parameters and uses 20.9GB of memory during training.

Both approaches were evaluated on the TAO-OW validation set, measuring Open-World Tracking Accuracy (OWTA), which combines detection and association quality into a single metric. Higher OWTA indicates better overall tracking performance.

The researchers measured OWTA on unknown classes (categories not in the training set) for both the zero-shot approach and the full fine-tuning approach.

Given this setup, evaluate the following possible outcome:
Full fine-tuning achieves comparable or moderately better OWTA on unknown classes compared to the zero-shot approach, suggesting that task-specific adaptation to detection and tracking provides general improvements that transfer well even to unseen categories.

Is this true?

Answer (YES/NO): YES